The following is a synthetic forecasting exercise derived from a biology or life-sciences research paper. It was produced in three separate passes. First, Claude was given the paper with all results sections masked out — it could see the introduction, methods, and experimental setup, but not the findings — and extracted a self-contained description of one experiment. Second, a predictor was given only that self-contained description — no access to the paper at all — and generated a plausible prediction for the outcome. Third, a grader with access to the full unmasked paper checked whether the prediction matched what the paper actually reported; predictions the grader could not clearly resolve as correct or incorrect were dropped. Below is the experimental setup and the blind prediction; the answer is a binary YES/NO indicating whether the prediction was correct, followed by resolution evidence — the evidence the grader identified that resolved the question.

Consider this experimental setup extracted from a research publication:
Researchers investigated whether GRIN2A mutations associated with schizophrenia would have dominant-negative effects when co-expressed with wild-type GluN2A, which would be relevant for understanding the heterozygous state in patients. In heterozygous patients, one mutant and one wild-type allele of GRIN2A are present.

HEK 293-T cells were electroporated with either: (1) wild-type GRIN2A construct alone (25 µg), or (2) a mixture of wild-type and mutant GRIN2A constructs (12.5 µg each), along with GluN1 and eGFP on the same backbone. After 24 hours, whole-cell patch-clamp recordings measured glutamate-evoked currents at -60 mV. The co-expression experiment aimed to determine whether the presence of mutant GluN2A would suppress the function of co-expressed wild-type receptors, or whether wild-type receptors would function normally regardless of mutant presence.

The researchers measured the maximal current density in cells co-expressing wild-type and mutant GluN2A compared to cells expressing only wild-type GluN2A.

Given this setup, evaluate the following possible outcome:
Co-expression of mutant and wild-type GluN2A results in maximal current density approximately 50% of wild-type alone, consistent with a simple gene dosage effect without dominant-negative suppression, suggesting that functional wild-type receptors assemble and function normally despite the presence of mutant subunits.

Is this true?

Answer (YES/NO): NO